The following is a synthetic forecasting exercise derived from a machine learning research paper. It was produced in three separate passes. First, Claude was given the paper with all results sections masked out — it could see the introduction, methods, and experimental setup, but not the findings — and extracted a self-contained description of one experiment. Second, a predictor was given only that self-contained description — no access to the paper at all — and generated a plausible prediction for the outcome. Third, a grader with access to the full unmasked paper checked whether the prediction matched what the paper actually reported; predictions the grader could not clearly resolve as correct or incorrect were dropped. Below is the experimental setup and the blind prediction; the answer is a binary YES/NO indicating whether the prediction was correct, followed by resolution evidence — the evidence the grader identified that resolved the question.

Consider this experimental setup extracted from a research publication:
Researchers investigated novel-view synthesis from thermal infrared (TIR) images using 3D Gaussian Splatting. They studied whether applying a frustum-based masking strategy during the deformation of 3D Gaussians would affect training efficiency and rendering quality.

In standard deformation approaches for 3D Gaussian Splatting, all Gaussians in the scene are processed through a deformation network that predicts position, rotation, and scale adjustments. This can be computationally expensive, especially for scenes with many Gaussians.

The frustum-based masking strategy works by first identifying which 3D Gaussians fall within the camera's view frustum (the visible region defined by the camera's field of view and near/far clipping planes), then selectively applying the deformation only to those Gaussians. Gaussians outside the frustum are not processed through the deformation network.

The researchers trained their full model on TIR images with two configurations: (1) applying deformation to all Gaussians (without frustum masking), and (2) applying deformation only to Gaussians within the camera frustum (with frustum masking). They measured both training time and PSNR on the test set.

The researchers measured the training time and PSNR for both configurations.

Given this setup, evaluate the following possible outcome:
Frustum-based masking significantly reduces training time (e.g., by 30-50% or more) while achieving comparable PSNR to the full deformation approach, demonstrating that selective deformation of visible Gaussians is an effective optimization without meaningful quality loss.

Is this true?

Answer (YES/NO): YES